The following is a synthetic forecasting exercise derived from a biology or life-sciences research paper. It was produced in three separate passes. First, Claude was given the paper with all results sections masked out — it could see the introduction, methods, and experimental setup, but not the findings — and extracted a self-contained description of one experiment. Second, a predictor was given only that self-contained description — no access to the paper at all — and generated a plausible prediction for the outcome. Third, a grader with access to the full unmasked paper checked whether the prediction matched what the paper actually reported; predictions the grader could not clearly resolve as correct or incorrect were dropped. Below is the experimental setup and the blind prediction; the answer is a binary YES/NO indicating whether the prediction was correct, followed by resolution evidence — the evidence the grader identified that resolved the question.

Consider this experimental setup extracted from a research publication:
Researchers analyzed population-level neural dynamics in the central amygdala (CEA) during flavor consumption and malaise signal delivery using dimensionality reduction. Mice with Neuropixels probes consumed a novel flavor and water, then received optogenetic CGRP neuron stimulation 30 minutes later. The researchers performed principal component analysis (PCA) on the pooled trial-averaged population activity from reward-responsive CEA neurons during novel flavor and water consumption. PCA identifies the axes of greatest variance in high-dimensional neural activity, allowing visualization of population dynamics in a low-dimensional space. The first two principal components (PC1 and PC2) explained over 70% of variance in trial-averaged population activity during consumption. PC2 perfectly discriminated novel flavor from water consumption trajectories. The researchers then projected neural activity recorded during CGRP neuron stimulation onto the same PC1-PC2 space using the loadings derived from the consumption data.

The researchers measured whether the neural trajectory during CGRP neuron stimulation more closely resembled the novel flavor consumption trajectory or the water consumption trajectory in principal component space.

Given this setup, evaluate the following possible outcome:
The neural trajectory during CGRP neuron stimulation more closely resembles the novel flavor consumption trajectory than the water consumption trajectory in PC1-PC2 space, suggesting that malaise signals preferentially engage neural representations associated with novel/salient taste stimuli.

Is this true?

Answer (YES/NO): YES